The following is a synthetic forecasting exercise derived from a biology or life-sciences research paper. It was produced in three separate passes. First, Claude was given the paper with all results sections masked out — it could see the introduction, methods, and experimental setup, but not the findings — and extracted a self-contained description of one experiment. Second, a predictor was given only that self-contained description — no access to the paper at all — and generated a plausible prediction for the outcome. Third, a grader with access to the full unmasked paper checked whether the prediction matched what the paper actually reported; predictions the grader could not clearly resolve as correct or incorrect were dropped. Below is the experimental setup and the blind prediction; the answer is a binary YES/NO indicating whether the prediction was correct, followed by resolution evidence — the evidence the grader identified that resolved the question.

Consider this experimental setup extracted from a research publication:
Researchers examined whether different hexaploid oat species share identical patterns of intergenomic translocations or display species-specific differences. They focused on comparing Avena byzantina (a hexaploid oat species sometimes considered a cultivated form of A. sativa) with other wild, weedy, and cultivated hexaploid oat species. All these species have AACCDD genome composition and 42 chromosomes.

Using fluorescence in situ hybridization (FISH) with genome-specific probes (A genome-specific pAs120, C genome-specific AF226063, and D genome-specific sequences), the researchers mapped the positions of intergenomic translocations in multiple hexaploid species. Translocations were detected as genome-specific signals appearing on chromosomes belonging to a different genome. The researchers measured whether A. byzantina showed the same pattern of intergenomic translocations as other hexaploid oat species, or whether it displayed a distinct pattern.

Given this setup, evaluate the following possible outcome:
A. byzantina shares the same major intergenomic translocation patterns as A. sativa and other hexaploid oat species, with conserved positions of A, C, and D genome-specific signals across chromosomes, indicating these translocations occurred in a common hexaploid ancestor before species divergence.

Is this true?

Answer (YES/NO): NO